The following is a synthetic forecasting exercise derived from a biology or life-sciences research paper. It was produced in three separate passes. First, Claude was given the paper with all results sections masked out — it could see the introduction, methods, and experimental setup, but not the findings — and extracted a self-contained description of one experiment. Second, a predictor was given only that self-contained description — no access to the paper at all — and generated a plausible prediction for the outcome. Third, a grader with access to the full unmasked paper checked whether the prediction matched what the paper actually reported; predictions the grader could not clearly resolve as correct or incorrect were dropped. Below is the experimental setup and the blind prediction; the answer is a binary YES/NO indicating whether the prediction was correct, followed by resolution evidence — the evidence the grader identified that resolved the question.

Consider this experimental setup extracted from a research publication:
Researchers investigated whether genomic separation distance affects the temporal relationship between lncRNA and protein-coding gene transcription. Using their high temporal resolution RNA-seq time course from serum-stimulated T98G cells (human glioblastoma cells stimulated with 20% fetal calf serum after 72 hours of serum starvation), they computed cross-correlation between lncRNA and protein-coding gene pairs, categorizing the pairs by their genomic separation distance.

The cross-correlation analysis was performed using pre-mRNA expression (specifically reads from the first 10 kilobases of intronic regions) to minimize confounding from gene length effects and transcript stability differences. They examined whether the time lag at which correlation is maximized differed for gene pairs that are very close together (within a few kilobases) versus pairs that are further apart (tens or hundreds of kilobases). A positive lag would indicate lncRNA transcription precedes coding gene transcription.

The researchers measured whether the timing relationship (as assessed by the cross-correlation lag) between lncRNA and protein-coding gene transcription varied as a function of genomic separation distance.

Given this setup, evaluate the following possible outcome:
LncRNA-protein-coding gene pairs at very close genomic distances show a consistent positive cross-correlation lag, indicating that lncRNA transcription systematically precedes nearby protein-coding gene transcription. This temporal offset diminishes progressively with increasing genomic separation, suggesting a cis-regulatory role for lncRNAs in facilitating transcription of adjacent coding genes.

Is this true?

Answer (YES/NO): NO